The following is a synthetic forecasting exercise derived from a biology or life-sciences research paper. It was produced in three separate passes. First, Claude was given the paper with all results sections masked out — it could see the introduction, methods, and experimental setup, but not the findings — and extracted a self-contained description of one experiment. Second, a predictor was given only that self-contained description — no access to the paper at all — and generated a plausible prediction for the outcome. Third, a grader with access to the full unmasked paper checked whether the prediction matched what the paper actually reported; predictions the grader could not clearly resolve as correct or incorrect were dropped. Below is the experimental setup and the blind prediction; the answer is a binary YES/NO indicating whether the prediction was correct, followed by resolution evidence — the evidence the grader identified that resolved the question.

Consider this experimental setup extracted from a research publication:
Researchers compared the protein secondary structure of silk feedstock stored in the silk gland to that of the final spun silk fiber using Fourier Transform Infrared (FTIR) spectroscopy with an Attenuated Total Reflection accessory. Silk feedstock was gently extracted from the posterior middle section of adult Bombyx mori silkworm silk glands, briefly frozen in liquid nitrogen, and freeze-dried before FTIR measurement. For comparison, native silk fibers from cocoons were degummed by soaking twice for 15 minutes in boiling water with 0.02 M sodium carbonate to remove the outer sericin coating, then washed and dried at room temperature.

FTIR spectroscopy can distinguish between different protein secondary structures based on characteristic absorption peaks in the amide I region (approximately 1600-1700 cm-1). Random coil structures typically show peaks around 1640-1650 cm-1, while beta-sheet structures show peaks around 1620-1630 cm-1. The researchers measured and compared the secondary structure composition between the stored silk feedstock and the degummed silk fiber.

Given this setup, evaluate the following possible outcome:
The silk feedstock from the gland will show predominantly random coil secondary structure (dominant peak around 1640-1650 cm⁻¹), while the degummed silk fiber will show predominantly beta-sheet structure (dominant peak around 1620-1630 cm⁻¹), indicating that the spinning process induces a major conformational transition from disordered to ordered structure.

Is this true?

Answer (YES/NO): YES